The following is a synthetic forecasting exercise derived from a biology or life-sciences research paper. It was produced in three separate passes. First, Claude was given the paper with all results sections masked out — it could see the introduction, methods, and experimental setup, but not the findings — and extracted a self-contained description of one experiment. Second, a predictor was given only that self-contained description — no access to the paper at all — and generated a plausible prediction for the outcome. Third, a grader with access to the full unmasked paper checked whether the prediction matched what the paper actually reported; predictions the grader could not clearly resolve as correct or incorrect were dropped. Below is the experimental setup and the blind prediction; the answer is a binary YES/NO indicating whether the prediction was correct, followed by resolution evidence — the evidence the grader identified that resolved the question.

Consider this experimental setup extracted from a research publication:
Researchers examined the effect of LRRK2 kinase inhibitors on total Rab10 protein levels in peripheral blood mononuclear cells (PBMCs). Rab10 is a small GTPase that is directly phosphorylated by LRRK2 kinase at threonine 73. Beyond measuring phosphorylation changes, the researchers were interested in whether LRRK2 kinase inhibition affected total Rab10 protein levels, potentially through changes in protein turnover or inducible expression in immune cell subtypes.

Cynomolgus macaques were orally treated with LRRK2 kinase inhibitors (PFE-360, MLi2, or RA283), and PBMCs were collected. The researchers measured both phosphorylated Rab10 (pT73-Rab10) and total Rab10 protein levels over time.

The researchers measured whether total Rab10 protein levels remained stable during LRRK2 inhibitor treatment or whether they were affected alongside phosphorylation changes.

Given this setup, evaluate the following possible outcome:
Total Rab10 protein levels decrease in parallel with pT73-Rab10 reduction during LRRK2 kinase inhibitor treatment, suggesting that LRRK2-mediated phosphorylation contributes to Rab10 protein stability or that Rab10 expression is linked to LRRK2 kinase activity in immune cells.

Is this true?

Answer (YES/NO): NO